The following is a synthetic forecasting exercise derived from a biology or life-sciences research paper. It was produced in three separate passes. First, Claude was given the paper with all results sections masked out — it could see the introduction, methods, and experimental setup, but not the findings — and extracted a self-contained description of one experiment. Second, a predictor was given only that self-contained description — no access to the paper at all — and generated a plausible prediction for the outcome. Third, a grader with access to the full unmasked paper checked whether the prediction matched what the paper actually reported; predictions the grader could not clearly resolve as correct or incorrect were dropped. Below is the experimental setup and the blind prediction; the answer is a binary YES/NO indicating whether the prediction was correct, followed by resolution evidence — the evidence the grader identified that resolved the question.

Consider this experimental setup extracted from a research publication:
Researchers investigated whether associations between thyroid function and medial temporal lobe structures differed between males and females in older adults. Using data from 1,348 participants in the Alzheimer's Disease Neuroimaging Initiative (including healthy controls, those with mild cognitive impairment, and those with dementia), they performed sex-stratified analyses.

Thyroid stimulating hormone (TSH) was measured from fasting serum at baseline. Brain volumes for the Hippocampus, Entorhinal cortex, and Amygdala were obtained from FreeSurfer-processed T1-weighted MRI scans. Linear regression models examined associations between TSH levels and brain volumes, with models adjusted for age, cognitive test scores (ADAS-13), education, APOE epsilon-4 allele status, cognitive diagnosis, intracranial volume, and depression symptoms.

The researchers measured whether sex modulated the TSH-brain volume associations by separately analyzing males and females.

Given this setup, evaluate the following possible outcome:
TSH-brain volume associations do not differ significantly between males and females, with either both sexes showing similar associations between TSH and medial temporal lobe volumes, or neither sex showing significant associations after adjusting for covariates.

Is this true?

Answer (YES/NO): NO